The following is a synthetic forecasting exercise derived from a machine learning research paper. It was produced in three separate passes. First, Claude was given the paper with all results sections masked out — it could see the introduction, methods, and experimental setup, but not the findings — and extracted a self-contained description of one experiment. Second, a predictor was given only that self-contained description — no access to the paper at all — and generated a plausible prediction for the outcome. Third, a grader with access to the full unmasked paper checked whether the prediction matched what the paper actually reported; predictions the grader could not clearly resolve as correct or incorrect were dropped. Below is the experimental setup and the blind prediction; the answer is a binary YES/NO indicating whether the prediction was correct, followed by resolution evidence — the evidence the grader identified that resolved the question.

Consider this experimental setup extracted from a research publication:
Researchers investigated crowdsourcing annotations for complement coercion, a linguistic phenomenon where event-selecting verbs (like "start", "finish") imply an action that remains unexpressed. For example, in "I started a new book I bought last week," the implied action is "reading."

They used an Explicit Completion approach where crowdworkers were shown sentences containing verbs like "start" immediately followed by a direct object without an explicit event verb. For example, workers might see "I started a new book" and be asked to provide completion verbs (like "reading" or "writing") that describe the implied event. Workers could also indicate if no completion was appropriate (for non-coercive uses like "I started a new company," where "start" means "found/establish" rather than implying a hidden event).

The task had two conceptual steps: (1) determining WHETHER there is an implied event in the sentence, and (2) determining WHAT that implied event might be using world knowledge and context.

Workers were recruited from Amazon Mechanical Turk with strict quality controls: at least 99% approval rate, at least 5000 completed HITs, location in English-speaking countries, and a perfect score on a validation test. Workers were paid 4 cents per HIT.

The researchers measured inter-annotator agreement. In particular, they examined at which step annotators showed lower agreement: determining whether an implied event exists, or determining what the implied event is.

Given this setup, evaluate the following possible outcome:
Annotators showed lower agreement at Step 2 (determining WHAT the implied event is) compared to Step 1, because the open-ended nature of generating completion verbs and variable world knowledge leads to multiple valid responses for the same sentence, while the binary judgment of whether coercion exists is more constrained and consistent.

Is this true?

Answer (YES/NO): NO